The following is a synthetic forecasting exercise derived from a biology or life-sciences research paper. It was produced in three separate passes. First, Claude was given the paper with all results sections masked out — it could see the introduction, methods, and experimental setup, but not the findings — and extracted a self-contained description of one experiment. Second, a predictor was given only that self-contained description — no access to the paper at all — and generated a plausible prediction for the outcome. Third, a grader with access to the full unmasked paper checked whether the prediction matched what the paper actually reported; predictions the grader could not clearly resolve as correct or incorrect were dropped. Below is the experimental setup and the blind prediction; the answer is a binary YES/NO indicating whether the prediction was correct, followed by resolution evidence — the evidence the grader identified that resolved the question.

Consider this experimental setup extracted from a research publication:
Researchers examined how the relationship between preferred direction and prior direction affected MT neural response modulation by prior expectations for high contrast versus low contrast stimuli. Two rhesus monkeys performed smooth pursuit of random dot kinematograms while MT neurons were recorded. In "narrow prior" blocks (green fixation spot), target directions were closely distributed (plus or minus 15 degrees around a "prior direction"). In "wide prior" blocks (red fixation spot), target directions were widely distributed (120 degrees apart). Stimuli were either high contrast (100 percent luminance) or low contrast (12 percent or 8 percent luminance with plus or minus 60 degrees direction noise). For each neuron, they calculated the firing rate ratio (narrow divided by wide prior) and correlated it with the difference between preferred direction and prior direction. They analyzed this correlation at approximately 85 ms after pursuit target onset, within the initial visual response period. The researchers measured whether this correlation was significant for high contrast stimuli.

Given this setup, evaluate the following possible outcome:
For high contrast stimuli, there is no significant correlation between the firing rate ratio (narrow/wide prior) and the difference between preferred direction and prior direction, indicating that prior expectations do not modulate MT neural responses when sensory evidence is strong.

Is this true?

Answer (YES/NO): YES